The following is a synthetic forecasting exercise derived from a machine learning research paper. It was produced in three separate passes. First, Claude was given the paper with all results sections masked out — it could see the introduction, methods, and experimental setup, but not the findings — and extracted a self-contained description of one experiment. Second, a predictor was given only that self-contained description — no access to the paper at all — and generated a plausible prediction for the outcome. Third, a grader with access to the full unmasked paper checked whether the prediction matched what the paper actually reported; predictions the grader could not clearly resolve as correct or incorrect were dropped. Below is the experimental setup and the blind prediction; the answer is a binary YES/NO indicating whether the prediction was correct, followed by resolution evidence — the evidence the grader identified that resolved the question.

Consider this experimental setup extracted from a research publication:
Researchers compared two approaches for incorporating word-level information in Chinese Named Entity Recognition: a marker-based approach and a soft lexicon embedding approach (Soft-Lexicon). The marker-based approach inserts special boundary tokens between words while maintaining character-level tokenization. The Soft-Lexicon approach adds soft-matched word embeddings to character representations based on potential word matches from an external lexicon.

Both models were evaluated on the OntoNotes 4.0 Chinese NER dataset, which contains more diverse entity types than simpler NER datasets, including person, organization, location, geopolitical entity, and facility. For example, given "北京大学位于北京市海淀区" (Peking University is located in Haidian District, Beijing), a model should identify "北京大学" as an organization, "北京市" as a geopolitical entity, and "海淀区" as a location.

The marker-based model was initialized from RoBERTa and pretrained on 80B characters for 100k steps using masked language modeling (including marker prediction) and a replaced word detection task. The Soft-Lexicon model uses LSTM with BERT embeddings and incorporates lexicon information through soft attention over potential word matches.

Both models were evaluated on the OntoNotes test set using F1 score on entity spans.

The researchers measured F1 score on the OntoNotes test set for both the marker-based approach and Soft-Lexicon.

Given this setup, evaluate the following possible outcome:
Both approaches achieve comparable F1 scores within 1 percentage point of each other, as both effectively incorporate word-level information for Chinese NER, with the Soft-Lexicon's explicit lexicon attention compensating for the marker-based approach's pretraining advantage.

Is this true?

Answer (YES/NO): YES